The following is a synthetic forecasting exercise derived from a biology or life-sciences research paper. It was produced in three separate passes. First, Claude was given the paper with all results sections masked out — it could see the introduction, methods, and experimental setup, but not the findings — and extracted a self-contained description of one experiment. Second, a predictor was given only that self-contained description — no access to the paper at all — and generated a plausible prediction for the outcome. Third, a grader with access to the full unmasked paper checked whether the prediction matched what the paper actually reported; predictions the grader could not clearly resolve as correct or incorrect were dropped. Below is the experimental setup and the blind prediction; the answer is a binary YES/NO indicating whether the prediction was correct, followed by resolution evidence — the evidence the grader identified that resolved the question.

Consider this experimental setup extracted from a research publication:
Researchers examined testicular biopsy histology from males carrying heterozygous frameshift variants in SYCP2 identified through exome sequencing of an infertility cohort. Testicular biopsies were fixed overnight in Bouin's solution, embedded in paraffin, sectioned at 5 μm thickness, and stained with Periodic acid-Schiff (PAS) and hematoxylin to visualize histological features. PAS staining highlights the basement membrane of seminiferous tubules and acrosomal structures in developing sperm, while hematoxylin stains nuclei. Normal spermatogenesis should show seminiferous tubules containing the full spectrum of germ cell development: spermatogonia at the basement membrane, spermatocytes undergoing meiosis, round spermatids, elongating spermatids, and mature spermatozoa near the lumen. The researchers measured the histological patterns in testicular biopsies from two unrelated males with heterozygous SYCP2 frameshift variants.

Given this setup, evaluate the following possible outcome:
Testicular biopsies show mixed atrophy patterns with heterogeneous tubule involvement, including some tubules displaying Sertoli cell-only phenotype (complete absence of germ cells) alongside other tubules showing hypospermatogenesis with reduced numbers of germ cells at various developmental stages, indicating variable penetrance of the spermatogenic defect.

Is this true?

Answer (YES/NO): NO